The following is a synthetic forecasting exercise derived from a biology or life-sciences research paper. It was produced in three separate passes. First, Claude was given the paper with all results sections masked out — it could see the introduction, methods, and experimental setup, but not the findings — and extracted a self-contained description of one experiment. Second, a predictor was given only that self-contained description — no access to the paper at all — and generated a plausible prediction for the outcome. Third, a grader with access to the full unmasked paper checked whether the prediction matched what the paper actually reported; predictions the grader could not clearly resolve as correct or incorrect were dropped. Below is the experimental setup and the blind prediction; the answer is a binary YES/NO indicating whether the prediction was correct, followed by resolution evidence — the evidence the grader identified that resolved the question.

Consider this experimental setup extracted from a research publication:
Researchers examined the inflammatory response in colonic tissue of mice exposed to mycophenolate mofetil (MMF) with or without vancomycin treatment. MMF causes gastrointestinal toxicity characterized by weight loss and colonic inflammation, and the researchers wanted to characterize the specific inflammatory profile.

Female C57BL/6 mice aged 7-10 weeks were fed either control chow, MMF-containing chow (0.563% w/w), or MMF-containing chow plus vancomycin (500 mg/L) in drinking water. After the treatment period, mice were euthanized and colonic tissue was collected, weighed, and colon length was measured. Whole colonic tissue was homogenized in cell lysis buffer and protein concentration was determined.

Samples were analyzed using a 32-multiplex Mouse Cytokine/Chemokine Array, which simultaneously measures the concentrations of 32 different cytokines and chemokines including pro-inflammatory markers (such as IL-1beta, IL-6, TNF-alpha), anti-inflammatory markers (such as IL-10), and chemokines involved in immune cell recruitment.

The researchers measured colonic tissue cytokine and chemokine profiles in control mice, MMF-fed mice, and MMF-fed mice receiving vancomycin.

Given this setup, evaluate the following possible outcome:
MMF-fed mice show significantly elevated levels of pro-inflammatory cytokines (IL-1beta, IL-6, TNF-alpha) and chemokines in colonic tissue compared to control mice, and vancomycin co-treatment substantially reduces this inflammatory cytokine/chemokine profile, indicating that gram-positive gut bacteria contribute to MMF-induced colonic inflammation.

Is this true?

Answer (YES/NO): NO